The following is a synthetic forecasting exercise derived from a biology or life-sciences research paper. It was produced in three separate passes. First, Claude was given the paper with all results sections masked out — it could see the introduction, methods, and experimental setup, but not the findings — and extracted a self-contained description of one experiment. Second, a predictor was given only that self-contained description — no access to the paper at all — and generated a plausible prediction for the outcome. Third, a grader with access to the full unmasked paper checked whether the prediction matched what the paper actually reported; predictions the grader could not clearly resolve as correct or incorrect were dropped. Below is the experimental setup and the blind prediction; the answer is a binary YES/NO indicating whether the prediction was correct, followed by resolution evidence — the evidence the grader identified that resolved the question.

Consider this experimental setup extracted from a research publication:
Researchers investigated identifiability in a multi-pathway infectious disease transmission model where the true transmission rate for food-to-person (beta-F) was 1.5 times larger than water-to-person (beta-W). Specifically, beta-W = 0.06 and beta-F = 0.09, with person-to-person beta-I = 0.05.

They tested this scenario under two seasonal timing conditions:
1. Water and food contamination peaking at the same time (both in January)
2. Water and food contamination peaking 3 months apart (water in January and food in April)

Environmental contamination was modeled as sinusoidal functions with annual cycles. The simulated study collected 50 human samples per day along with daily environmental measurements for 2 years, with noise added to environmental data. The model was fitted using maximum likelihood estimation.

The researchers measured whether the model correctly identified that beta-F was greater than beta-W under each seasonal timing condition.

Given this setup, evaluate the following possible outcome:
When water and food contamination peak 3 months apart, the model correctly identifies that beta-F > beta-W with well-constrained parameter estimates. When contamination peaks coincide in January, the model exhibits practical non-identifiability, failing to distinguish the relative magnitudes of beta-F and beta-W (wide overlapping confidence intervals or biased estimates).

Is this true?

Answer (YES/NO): YES